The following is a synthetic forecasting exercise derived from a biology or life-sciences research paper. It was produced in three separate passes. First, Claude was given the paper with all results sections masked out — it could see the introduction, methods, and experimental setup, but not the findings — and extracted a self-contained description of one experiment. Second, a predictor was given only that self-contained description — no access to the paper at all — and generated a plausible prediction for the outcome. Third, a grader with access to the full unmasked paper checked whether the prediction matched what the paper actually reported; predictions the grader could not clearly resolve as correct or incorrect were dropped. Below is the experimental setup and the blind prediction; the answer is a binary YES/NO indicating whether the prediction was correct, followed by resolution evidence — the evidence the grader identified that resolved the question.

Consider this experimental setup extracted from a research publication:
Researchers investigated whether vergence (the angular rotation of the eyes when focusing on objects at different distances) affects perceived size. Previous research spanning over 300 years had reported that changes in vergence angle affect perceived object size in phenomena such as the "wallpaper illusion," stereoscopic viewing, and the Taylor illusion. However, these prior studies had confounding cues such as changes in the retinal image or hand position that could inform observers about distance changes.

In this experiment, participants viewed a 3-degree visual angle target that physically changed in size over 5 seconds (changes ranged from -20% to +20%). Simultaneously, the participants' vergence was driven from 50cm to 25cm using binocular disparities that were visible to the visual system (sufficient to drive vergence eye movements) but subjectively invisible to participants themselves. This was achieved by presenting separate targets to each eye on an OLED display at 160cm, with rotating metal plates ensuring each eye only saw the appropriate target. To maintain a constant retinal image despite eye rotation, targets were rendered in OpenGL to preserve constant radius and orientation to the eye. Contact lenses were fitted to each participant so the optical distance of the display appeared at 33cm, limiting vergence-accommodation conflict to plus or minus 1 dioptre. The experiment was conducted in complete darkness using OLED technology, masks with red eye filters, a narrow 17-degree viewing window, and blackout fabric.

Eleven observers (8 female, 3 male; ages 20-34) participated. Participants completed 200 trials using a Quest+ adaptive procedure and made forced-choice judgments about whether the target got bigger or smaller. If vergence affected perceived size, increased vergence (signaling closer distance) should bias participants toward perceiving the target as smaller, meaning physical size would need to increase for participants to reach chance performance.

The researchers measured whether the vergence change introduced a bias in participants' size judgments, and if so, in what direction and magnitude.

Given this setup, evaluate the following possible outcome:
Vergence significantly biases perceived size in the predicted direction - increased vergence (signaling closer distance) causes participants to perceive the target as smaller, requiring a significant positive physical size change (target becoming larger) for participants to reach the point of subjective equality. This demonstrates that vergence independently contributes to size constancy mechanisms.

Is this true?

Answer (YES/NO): NO